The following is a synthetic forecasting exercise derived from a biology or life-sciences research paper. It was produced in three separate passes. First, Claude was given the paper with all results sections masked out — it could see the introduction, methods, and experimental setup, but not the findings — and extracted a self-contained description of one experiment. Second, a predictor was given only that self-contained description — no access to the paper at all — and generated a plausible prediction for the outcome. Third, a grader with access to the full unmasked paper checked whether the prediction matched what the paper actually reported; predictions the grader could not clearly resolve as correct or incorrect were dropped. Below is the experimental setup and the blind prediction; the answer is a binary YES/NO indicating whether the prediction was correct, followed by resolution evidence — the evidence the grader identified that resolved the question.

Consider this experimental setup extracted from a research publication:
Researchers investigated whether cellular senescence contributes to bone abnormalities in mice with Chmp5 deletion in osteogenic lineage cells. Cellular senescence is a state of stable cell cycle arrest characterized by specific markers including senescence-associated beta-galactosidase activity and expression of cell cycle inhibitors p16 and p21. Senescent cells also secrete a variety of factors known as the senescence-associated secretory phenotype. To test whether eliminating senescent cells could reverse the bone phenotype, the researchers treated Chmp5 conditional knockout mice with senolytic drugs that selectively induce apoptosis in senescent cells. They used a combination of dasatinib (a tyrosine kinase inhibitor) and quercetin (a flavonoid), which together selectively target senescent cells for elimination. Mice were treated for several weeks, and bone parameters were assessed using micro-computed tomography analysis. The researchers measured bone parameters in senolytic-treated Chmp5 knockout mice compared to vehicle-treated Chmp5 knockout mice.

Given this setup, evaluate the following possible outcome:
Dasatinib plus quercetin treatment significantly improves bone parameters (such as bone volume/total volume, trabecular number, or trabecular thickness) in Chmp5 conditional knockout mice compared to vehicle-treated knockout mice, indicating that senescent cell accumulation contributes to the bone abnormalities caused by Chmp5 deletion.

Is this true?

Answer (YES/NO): YES